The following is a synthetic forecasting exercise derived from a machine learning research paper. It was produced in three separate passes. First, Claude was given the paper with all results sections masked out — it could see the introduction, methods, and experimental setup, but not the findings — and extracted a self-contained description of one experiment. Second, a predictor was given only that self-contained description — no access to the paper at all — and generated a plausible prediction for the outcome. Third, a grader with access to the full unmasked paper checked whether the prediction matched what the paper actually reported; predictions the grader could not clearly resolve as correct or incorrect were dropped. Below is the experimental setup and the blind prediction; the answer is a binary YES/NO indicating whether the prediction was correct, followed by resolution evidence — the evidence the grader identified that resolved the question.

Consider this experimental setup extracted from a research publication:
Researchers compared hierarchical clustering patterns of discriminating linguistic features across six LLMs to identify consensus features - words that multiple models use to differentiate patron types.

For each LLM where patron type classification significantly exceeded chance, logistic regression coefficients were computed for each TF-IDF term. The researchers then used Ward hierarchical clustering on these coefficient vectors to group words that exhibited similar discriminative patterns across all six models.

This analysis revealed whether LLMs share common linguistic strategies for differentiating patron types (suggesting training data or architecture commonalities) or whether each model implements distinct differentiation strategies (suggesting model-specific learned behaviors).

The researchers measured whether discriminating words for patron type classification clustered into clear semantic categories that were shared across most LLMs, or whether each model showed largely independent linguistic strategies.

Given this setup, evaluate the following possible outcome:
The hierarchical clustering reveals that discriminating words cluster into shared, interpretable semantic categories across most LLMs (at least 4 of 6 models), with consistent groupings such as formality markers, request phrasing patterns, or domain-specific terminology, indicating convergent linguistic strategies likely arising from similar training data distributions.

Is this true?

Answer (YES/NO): YES